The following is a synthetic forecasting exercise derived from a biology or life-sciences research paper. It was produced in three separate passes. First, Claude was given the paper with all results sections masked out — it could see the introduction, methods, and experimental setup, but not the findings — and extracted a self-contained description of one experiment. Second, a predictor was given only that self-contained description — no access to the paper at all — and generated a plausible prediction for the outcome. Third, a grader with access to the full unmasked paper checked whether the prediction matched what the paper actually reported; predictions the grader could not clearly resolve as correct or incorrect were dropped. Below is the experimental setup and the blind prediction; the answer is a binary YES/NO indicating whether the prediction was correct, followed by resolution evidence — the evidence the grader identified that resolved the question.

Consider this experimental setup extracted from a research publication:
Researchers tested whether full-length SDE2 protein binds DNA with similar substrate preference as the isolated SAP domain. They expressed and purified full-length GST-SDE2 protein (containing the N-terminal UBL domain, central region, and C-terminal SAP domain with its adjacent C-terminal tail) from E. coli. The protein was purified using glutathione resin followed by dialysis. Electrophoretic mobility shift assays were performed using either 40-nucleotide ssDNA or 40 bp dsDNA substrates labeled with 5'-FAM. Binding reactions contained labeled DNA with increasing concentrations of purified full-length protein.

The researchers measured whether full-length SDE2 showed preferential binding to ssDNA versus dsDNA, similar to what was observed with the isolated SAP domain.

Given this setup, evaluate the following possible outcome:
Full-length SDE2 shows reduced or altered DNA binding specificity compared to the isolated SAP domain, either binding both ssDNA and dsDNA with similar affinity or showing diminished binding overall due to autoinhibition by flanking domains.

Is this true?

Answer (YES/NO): NO